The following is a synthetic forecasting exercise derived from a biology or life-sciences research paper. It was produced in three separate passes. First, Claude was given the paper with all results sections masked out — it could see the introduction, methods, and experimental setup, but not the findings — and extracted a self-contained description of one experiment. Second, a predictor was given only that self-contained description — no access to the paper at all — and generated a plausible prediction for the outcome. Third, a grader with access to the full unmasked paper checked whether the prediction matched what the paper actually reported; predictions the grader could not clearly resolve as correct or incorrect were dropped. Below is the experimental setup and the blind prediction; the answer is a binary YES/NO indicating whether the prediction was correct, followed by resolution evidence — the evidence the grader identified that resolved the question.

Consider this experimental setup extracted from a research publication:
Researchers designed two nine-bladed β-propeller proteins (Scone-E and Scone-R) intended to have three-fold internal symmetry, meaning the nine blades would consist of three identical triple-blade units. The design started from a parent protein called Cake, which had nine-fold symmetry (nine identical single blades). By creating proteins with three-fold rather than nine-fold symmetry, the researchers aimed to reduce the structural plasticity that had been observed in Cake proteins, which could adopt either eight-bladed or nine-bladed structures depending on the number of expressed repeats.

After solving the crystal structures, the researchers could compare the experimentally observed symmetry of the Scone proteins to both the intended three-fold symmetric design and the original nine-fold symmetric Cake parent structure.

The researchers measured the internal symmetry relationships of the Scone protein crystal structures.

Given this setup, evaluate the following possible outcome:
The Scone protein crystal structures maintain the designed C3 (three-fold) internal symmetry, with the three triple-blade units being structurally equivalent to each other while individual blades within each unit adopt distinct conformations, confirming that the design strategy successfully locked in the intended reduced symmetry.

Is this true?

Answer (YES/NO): NO